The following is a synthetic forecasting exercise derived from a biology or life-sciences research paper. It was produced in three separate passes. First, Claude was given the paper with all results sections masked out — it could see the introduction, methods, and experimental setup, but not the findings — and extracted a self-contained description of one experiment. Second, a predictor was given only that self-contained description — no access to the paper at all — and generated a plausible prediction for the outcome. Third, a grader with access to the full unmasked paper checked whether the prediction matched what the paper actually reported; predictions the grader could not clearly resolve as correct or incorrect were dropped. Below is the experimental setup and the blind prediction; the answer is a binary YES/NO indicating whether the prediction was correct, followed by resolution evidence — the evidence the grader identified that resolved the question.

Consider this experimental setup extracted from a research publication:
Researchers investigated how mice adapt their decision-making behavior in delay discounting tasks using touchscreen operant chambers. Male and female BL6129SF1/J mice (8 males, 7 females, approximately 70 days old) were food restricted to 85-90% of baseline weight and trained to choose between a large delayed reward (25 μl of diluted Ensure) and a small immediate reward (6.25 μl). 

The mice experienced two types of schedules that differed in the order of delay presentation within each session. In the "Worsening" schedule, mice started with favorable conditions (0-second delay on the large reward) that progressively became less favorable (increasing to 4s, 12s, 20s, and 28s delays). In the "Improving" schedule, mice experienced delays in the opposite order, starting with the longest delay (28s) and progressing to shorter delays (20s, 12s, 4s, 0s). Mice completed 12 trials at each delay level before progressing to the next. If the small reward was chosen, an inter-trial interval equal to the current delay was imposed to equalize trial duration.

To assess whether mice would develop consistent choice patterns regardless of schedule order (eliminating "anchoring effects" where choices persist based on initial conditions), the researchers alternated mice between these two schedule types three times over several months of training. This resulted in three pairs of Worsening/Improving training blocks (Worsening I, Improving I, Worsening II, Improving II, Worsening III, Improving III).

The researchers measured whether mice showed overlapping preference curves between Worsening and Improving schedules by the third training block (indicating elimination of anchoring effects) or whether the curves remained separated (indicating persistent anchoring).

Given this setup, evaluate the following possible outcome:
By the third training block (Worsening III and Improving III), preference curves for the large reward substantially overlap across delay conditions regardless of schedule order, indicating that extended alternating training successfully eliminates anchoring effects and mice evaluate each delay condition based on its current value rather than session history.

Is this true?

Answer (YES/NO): YES